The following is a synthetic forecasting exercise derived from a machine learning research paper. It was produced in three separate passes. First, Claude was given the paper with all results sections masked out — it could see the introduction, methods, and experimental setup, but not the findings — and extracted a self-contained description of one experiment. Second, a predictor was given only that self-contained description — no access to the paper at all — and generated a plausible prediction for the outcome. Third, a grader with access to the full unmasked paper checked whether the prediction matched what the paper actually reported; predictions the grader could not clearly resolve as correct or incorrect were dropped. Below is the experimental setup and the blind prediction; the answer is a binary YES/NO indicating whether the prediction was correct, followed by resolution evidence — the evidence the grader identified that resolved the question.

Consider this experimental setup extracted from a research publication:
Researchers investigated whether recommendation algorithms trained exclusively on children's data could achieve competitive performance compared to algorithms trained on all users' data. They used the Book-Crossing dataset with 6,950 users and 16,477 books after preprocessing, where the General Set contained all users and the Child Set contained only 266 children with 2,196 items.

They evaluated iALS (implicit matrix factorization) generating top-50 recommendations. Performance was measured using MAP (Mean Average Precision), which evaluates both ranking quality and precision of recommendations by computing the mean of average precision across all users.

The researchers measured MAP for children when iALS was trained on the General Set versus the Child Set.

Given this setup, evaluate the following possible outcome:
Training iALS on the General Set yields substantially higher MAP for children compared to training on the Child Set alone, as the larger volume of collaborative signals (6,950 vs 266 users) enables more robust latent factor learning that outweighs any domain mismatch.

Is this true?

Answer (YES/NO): YES